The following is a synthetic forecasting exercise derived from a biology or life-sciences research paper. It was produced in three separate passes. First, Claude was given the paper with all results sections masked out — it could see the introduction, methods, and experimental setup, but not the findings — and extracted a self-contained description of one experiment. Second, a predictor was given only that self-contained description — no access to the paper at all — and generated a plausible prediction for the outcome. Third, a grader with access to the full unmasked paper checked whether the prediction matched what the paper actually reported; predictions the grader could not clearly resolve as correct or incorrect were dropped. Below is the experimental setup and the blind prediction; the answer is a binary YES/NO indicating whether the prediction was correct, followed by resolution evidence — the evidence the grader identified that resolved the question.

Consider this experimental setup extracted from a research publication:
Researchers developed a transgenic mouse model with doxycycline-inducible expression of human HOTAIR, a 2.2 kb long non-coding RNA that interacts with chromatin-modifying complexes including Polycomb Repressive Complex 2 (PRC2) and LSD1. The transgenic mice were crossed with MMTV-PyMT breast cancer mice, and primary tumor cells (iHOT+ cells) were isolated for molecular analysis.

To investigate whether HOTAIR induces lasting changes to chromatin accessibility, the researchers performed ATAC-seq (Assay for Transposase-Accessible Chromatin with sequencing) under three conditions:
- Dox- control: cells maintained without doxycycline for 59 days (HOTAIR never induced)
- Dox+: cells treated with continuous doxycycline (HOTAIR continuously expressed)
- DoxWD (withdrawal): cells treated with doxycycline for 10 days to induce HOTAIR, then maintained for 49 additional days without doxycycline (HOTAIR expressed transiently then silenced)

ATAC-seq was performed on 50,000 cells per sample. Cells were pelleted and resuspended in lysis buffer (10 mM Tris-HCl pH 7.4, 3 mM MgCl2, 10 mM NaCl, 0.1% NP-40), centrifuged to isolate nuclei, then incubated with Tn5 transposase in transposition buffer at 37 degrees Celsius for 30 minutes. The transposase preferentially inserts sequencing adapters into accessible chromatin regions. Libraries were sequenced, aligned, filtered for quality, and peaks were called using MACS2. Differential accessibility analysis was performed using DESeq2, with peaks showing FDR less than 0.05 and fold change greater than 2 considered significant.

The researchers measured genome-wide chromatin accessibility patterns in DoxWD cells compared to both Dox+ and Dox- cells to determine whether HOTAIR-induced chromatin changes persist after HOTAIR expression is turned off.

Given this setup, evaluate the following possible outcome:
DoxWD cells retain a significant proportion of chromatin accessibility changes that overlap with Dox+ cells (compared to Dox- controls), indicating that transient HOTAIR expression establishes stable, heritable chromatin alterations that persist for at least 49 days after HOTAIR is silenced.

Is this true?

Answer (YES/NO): NO